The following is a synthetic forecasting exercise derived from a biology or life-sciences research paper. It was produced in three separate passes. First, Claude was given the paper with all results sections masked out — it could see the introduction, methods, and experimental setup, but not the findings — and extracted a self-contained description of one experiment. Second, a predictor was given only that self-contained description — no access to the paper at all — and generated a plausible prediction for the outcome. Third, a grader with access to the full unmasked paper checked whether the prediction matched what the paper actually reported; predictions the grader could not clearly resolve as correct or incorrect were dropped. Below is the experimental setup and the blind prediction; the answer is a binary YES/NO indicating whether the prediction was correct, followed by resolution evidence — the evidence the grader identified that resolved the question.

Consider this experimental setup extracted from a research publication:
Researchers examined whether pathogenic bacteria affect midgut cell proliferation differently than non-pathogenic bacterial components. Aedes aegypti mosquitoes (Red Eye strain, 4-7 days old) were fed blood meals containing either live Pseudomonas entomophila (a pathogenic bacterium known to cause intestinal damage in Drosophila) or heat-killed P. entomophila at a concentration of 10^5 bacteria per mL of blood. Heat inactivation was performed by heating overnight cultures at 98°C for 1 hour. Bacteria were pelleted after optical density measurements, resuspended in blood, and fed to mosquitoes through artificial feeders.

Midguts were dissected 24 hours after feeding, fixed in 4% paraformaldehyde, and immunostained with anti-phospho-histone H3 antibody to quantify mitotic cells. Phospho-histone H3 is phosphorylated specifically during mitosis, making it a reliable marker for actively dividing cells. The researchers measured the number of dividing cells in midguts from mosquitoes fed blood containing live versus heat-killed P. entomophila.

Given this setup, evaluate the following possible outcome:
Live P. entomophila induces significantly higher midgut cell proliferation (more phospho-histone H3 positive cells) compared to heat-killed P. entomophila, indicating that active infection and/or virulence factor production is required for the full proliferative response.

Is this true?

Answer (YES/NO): NO